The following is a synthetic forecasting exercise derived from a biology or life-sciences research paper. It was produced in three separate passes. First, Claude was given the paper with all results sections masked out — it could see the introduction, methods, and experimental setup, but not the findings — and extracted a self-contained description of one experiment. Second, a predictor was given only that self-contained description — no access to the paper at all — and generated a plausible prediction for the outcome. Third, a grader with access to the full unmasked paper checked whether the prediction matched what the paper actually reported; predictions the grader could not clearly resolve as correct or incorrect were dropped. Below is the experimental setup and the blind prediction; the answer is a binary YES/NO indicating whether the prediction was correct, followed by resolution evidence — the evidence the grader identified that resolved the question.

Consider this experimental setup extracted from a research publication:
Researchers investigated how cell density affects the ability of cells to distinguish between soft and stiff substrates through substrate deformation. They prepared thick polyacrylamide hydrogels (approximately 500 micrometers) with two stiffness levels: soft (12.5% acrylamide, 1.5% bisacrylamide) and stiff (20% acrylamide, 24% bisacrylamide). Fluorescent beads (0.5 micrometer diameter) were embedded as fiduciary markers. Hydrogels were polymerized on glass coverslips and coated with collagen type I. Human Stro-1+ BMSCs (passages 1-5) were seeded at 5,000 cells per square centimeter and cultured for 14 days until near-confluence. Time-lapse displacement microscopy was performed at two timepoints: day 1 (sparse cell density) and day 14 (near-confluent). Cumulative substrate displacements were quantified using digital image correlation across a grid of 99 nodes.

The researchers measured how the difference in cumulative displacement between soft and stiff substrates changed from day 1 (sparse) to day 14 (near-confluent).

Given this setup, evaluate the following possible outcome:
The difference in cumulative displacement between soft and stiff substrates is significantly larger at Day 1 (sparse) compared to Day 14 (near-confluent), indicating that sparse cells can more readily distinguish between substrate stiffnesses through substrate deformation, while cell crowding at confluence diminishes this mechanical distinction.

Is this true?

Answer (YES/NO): YES